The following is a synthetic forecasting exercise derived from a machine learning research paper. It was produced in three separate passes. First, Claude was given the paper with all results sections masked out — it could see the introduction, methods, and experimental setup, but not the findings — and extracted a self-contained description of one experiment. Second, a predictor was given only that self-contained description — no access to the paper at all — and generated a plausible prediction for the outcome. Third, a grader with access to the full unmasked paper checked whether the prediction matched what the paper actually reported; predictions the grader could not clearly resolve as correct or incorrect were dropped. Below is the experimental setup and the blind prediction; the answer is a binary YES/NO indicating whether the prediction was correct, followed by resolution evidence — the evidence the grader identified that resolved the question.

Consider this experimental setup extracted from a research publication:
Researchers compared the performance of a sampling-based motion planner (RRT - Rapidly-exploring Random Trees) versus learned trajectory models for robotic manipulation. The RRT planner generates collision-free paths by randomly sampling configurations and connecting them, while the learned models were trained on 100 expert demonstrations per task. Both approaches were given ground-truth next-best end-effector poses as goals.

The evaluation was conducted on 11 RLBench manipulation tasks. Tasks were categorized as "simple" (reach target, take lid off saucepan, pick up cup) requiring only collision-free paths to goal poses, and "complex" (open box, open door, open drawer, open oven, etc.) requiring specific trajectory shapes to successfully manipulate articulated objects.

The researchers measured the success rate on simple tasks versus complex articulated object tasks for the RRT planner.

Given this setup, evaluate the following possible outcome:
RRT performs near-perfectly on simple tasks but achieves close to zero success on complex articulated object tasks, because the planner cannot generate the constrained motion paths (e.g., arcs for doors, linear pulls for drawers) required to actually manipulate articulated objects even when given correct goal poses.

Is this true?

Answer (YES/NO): YES